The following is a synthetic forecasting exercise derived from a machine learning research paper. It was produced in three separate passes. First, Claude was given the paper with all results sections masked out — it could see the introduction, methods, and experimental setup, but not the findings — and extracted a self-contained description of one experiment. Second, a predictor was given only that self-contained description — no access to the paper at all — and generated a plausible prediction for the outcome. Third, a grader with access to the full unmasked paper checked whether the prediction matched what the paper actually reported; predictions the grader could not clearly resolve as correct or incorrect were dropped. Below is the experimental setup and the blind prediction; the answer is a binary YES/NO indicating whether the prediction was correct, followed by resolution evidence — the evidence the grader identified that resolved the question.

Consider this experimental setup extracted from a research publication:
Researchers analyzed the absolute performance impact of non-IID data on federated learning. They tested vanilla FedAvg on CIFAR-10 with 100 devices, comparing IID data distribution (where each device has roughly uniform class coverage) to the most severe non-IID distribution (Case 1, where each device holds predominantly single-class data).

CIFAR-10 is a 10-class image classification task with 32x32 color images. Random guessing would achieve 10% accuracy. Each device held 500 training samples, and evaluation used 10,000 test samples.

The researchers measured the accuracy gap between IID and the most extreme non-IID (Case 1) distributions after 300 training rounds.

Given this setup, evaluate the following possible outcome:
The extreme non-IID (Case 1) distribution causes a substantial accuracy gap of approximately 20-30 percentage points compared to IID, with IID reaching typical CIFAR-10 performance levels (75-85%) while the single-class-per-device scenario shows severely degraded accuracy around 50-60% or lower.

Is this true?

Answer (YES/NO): NO